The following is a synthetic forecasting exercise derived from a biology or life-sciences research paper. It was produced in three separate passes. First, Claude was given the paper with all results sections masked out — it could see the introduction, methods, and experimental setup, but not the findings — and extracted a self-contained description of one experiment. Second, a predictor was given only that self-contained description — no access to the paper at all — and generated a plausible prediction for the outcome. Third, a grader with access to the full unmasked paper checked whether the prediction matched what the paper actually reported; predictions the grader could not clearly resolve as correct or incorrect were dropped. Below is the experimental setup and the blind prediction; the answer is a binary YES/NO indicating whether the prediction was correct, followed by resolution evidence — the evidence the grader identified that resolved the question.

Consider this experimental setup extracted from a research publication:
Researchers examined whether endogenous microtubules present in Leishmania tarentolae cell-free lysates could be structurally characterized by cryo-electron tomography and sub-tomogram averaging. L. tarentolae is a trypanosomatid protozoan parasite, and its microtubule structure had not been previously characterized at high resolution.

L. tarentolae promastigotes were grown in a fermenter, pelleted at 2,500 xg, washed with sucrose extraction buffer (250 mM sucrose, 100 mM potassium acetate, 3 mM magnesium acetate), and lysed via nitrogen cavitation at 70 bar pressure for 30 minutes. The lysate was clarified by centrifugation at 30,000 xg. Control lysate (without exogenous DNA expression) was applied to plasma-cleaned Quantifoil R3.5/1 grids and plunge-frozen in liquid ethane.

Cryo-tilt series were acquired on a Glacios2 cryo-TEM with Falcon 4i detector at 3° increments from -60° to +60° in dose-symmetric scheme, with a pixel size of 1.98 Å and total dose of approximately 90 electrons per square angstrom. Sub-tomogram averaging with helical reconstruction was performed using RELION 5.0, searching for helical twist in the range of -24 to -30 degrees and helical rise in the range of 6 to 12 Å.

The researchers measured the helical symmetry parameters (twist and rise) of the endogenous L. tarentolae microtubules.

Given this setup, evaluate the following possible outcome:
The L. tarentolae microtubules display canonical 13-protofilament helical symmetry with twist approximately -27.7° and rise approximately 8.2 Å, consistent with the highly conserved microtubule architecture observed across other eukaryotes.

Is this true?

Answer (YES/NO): NO